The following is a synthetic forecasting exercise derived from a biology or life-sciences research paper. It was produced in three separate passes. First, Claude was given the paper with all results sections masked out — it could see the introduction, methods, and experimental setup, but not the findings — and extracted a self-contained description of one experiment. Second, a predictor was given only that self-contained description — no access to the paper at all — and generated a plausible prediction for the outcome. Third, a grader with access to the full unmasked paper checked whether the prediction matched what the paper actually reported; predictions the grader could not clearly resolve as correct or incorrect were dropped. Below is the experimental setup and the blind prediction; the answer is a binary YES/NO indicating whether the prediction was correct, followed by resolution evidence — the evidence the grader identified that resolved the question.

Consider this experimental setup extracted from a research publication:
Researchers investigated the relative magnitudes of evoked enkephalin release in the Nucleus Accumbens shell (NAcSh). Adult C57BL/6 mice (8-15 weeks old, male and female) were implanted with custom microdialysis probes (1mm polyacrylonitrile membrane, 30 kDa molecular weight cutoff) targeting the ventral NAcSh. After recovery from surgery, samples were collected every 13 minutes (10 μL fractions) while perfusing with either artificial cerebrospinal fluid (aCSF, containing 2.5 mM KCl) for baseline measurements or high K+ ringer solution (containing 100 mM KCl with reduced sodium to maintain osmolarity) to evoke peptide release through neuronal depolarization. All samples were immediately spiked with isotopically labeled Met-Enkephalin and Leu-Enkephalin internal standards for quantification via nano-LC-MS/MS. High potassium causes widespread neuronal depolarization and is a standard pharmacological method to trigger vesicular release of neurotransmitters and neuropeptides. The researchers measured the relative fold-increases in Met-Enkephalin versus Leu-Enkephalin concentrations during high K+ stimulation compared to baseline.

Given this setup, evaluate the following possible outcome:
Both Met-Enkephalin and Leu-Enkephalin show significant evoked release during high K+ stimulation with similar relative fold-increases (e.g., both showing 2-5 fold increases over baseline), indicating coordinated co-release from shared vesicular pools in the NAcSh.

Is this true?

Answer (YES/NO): NO